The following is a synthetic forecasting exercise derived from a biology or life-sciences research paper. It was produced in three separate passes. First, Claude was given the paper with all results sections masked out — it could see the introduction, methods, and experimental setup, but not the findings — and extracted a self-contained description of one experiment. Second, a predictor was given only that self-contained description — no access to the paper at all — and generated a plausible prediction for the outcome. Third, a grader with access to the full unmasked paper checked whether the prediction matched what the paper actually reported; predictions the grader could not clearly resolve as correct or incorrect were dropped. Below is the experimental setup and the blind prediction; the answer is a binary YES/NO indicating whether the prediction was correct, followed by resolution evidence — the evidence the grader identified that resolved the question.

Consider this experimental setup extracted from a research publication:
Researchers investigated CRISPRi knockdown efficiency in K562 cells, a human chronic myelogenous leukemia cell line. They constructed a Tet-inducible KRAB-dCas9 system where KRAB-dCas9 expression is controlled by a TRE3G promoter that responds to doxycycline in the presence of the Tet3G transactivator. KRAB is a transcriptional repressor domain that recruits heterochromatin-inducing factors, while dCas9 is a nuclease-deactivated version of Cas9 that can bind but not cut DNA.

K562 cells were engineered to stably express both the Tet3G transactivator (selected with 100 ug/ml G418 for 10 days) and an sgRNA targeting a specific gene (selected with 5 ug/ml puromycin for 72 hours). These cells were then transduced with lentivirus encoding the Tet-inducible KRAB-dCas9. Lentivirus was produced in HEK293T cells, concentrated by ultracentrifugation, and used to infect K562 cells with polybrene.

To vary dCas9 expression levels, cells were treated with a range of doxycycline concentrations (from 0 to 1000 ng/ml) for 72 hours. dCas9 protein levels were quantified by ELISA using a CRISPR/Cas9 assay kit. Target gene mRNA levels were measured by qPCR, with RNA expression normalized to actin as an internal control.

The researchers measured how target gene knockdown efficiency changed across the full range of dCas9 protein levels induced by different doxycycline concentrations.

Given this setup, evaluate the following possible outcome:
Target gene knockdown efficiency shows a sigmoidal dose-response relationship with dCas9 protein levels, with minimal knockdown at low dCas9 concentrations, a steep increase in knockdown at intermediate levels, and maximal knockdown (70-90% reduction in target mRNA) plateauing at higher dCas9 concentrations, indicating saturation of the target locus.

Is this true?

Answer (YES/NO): NO